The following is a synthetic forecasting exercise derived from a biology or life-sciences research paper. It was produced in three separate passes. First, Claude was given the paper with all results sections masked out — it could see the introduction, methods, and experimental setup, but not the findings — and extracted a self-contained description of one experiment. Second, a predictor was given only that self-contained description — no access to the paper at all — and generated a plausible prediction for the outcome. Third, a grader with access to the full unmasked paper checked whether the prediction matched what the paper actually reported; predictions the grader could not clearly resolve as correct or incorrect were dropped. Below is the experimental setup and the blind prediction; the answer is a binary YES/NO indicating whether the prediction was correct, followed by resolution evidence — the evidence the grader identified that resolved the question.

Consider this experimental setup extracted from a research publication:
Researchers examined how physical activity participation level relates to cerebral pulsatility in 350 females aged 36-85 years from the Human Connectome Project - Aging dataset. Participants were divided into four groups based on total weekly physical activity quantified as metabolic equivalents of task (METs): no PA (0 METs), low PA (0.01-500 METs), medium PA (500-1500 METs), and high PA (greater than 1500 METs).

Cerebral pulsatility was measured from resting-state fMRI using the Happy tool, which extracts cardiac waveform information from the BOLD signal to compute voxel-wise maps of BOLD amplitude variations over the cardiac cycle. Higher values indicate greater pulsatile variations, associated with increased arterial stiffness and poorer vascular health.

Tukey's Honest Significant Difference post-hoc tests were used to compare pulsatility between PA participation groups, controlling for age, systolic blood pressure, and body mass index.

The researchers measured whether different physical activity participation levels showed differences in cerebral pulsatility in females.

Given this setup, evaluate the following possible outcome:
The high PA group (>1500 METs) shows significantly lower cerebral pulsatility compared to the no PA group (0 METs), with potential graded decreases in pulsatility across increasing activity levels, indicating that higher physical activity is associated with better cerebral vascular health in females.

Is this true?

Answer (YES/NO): NO